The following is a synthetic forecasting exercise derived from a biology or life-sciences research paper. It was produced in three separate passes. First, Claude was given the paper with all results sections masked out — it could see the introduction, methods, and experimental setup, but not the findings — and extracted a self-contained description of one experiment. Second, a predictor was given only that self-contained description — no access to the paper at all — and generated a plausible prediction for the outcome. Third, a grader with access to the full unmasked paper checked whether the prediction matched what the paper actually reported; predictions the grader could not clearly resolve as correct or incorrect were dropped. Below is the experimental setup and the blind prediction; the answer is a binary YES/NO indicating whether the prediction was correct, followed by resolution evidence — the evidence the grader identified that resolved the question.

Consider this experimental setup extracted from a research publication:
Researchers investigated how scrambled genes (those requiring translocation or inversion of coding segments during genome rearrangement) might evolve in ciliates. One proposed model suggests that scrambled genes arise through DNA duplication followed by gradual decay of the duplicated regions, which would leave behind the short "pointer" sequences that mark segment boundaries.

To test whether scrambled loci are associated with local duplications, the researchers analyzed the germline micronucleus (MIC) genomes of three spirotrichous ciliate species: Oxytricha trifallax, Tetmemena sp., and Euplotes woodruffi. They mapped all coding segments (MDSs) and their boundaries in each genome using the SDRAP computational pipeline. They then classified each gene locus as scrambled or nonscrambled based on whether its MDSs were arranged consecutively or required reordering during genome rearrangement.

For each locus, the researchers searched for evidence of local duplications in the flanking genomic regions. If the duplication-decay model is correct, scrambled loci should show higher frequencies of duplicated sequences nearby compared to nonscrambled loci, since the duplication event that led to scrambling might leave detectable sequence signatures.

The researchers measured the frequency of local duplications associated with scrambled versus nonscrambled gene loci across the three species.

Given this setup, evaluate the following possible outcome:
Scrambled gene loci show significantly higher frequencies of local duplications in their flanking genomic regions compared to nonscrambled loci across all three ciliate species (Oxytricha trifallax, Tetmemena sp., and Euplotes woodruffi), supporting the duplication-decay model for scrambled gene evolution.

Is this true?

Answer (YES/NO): YES